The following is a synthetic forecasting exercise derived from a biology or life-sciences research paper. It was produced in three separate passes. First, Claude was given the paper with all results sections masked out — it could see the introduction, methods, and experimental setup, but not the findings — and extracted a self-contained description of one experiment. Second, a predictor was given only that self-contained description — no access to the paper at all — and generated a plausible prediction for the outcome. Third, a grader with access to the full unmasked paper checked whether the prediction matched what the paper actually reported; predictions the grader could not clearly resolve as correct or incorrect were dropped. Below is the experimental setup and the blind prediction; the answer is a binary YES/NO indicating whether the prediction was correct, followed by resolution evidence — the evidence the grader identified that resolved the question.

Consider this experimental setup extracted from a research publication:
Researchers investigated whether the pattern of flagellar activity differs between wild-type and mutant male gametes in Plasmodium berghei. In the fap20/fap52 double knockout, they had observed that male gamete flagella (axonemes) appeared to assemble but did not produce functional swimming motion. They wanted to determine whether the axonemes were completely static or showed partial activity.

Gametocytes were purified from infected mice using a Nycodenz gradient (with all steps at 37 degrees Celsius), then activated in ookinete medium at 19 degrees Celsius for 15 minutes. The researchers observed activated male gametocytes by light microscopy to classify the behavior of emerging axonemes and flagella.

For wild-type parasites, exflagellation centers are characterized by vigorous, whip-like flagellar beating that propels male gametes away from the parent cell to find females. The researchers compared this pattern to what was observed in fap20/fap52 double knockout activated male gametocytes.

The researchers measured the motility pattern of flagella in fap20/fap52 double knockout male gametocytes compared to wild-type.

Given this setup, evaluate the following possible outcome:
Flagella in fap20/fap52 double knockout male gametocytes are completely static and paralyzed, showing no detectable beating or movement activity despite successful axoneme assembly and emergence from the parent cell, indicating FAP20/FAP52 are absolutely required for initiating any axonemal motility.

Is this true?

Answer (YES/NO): NO